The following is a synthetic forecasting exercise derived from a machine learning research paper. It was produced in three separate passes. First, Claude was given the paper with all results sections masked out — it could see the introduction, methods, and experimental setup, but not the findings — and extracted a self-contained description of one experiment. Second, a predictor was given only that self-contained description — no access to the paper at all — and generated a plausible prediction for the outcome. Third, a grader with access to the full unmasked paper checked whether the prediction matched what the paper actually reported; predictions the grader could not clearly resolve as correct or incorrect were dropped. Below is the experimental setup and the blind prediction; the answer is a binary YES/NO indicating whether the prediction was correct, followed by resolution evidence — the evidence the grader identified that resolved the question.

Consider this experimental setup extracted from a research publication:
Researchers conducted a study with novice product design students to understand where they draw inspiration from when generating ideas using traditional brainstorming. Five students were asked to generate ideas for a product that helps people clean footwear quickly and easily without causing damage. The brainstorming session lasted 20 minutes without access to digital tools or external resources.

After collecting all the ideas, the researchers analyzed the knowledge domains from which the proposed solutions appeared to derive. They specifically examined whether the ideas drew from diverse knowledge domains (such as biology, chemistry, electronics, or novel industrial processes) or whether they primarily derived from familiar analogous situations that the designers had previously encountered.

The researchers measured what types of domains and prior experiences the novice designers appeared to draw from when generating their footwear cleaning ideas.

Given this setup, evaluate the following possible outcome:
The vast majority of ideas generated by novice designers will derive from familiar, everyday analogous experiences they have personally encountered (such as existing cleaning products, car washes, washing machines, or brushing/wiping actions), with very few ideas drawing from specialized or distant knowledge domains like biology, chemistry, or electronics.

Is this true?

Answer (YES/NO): YES